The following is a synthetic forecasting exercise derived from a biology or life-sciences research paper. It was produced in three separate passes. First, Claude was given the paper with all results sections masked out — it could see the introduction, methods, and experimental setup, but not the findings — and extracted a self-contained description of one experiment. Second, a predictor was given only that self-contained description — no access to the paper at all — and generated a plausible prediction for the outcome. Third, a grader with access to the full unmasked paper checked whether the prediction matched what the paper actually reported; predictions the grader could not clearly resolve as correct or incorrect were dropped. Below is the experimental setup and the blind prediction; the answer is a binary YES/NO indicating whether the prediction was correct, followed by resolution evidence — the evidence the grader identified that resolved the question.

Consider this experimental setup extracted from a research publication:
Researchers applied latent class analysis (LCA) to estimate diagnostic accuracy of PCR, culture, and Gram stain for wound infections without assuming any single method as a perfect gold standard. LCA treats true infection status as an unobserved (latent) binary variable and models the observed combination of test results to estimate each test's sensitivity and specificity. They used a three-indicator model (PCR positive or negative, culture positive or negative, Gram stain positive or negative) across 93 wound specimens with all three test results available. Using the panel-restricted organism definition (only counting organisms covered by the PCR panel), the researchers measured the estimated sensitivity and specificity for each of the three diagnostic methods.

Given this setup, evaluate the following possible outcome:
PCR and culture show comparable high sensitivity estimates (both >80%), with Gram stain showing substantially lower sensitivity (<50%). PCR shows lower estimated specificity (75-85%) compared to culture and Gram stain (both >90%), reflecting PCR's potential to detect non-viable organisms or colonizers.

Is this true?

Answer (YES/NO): NO